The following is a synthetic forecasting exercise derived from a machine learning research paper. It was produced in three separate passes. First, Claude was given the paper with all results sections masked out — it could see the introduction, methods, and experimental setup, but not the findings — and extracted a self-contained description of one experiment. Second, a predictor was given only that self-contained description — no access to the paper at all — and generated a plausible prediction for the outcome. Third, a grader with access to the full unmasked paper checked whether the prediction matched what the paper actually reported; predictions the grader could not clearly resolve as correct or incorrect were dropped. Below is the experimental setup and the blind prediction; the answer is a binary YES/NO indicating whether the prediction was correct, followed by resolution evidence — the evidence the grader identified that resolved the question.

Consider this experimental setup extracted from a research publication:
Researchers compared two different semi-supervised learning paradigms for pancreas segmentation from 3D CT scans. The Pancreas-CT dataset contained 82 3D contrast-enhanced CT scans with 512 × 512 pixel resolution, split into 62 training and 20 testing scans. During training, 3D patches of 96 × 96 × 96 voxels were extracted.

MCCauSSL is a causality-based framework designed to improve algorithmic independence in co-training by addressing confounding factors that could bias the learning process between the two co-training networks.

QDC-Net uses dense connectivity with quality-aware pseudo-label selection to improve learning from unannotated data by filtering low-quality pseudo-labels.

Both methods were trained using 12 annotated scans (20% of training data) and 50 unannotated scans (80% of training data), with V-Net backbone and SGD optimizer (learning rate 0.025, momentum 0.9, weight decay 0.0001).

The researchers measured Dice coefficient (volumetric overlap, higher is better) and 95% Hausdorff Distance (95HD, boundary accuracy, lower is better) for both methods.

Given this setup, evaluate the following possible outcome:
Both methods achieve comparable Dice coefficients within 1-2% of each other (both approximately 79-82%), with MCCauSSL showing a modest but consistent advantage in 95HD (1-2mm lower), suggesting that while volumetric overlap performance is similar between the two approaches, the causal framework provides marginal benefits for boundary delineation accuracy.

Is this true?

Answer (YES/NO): NO